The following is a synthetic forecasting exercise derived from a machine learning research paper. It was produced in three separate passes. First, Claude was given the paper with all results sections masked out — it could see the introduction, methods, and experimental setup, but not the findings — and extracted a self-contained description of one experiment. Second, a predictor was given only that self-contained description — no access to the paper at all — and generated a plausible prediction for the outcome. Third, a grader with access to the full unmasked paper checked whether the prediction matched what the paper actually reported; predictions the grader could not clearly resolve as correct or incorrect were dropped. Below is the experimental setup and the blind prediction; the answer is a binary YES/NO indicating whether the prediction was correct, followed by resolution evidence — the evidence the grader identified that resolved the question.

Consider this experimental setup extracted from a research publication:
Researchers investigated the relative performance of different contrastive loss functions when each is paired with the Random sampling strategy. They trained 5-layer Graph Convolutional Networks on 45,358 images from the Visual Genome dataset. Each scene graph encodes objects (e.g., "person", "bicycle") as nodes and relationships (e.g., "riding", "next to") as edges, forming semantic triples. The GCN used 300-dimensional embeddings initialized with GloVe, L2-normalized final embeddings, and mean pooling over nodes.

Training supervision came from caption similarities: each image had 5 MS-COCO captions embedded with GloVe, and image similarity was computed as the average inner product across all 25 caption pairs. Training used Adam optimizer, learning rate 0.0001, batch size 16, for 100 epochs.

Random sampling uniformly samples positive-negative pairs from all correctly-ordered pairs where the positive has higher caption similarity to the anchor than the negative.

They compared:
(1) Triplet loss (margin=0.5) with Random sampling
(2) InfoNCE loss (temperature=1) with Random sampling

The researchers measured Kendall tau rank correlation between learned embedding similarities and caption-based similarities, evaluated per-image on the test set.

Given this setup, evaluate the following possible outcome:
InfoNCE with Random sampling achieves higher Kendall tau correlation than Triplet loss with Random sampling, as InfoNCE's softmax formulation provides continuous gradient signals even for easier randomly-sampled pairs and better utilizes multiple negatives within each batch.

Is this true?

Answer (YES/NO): YES